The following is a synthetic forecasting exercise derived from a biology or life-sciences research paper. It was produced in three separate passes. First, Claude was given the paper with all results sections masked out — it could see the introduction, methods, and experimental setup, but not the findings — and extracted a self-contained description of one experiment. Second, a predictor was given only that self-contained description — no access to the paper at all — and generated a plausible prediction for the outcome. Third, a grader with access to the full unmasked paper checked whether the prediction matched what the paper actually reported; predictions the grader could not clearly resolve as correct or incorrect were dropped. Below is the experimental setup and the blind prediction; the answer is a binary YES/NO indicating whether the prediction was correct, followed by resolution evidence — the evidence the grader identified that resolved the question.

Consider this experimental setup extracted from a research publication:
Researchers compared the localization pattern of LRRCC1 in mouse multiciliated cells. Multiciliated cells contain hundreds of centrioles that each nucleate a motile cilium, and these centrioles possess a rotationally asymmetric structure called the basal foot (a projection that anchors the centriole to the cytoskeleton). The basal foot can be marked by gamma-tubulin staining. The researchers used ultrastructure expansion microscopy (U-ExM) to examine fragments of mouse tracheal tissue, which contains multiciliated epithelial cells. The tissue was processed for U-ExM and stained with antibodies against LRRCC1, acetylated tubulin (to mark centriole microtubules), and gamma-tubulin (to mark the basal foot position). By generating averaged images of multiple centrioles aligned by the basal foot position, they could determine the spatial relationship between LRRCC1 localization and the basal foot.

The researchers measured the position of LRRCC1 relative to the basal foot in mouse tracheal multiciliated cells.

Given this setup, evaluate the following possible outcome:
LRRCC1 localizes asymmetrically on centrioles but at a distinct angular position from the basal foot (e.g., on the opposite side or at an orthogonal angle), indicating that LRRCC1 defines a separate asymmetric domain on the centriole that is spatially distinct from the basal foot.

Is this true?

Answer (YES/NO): YES